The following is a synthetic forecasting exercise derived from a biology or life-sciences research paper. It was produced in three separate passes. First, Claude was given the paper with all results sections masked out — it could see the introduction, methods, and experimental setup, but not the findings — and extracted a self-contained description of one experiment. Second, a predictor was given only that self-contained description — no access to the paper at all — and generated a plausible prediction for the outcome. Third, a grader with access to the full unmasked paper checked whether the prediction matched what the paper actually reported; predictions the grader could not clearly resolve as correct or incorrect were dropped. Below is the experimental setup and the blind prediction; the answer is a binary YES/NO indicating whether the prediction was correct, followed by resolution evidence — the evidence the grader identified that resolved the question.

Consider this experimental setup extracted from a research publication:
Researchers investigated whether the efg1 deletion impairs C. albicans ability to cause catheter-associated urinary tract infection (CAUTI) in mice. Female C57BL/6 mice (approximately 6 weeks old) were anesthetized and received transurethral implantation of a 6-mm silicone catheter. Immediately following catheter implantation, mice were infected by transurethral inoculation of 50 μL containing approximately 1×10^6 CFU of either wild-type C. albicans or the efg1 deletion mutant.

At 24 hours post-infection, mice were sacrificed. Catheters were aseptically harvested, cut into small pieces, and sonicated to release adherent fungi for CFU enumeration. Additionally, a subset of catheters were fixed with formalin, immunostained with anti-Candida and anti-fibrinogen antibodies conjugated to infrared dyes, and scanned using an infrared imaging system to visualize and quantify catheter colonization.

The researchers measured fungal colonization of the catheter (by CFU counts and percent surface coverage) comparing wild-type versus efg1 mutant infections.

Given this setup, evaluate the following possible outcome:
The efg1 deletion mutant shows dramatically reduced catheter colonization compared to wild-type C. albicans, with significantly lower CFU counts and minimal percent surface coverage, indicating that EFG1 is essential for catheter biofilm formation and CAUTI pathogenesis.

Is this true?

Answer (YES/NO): YES